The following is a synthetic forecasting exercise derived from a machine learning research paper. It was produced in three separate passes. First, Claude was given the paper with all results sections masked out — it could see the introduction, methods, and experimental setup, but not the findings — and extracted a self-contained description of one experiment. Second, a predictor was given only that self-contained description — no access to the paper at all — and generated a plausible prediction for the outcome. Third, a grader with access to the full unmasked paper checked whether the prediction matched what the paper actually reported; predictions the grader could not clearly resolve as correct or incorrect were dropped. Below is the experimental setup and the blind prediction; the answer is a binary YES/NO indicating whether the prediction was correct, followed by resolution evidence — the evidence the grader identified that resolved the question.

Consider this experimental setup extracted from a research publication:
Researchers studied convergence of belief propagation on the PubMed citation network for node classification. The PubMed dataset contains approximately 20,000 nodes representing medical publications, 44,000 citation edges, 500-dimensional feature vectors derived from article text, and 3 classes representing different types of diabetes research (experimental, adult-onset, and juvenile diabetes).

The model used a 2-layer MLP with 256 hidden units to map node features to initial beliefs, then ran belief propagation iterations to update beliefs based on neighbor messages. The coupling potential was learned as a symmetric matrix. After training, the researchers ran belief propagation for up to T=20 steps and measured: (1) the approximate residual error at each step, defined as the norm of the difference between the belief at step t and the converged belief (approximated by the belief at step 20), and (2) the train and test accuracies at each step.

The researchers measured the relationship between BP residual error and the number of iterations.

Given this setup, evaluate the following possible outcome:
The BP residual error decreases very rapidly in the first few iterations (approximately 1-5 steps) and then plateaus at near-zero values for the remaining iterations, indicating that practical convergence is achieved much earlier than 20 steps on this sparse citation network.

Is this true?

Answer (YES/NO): NO